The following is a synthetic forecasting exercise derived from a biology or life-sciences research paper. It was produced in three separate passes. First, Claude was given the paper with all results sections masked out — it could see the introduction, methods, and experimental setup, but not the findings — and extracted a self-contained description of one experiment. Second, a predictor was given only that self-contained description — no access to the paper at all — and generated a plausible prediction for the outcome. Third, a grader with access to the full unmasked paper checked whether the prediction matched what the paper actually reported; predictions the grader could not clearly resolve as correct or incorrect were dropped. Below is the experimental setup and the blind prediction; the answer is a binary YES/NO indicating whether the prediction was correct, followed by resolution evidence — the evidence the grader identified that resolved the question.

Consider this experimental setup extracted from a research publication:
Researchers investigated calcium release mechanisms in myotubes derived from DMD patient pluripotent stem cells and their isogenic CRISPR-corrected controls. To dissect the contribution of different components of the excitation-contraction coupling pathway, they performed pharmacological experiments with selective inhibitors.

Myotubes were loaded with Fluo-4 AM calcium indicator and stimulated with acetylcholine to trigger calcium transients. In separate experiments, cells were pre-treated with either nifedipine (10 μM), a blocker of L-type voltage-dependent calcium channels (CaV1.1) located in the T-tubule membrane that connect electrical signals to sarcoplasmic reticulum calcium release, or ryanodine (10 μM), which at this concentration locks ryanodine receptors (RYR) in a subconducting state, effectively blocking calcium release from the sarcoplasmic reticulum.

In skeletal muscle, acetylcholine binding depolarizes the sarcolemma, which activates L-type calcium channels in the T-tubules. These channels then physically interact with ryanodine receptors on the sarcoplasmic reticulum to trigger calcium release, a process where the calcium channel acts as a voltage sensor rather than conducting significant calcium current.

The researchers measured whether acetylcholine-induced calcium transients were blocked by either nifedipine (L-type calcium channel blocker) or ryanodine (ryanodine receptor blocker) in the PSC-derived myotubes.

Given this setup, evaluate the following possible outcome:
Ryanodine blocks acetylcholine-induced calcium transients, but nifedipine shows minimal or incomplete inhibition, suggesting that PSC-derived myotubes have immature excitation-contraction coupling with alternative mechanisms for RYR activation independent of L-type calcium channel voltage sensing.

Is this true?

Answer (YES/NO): NO